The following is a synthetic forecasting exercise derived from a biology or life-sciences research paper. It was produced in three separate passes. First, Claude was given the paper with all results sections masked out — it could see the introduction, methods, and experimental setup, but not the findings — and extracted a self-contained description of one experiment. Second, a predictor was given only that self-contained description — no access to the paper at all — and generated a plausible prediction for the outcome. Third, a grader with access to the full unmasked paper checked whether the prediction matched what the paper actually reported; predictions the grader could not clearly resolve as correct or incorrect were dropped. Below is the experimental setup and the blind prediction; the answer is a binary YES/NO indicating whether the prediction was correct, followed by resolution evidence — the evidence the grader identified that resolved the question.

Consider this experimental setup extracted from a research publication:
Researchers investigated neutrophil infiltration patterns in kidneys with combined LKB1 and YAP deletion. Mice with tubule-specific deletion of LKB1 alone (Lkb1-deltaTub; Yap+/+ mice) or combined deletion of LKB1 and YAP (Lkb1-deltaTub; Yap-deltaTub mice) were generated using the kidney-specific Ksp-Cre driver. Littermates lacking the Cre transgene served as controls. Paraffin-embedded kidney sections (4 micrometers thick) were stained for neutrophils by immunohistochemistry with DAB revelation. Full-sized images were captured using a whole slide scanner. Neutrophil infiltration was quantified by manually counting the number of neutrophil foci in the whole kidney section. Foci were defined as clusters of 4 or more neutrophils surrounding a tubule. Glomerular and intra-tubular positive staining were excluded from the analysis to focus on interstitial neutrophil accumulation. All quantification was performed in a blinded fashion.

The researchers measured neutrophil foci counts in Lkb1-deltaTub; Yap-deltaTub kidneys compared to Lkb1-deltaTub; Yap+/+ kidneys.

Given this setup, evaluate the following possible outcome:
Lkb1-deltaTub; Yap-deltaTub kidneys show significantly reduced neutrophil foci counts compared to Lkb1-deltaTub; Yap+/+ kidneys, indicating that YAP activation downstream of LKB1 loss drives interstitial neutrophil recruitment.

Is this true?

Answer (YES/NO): NO